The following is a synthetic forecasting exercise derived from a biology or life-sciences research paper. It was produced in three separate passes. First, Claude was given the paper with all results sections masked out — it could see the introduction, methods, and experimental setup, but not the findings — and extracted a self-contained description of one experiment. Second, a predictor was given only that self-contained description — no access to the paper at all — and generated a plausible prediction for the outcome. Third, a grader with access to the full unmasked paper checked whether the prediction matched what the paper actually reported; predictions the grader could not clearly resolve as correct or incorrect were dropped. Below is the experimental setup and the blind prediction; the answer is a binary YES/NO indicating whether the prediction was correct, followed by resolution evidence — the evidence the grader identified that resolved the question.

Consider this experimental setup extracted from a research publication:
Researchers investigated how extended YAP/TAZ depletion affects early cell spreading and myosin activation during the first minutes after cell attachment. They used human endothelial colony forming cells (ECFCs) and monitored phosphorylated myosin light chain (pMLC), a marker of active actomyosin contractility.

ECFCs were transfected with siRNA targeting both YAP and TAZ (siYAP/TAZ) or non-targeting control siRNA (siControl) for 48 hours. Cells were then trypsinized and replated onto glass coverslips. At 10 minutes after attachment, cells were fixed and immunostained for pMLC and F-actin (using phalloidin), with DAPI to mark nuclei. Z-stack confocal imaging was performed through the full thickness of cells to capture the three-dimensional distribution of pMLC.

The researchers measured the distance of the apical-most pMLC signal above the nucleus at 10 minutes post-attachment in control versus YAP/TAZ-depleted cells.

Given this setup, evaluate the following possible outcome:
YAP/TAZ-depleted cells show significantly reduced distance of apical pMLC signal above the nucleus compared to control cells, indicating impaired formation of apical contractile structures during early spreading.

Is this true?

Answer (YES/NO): NO